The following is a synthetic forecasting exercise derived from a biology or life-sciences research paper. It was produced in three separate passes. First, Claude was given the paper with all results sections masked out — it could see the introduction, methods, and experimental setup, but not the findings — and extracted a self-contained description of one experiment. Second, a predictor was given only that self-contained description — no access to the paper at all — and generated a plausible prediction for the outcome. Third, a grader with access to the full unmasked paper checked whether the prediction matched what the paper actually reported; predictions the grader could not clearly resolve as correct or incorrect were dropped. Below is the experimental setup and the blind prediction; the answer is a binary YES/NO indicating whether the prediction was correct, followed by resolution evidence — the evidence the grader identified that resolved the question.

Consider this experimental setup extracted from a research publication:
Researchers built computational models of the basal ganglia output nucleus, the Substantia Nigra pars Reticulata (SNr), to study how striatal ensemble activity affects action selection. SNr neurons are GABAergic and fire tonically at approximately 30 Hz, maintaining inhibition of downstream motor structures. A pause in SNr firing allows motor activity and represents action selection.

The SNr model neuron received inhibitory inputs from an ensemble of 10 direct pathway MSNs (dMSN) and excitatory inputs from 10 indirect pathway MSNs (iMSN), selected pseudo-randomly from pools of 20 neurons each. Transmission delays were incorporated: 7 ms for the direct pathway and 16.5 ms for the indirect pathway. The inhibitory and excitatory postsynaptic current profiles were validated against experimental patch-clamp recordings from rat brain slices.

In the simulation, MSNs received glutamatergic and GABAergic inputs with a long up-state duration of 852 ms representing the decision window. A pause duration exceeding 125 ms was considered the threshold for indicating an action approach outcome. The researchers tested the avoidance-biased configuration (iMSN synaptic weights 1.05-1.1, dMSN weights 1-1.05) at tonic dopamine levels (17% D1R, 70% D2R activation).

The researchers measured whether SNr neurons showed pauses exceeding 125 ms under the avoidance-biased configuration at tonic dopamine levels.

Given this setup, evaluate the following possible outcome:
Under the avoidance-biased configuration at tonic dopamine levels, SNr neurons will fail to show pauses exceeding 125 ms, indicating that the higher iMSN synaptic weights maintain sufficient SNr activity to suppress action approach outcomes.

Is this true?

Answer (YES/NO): YES